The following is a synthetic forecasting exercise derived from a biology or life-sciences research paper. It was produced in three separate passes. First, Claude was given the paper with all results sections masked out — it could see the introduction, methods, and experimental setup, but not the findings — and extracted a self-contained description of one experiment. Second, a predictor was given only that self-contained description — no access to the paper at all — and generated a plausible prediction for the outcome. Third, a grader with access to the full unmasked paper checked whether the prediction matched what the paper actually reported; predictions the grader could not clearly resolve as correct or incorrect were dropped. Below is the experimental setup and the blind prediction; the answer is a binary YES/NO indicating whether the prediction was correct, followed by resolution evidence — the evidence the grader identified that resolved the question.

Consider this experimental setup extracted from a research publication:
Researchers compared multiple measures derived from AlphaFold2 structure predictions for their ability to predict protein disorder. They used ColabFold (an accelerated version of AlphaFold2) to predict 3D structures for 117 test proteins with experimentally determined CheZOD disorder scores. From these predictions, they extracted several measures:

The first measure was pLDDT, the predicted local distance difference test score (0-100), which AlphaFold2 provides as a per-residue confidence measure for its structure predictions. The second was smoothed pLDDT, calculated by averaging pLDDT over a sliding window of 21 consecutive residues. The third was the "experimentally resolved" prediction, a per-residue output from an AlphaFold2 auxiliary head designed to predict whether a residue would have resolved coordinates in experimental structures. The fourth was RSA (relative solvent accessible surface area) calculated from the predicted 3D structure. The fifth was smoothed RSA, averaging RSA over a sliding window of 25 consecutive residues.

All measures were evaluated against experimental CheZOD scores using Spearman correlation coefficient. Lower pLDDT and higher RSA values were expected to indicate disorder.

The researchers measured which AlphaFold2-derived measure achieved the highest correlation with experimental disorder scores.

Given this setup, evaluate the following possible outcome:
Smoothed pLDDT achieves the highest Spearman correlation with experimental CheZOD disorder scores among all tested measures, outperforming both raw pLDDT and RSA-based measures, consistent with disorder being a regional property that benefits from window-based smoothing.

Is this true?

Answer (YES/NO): NO